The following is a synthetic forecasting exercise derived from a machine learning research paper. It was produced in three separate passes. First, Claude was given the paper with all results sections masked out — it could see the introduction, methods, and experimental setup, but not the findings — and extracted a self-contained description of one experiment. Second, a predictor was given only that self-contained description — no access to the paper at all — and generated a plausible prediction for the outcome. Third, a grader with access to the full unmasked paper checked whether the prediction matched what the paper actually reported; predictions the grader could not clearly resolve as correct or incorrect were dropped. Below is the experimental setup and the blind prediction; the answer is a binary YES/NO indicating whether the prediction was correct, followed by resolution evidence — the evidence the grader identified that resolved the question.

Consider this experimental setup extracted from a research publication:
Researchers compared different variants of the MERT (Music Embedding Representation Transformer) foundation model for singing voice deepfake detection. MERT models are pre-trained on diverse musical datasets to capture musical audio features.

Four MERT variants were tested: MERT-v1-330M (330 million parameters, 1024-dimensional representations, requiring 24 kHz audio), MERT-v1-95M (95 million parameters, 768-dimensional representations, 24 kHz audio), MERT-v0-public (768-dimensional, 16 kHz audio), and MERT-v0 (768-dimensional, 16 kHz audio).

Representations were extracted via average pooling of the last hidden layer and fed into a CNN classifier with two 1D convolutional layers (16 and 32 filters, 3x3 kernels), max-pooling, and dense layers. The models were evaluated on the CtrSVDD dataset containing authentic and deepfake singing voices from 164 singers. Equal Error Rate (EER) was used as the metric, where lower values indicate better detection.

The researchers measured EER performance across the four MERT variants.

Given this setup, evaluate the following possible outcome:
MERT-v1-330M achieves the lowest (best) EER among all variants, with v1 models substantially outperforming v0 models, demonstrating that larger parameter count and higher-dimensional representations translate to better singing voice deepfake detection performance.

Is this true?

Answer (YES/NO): YES